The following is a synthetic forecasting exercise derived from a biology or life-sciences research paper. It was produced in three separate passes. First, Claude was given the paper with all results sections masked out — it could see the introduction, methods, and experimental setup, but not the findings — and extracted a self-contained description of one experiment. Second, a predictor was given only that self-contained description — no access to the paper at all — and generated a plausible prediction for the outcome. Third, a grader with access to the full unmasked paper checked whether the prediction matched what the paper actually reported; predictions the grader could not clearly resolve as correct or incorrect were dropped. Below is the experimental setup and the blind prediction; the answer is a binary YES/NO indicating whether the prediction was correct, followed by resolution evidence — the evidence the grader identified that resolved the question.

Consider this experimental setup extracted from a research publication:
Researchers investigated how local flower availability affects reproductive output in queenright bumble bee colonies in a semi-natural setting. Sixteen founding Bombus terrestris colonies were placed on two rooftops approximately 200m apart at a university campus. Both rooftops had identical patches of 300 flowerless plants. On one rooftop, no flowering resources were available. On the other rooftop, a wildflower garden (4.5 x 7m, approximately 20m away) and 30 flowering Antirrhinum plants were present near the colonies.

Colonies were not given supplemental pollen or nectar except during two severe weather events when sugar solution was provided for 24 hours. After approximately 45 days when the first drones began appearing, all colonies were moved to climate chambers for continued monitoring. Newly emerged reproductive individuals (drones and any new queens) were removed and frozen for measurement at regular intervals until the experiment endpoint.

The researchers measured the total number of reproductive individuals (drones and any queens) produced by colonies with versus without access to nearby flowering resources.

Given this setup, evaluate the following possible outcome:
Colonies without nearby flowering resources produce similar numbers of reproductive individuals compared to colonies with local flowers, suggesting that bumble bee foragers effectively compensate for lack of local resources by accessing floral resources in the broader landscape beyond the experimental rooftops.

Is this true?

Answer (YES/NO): NO